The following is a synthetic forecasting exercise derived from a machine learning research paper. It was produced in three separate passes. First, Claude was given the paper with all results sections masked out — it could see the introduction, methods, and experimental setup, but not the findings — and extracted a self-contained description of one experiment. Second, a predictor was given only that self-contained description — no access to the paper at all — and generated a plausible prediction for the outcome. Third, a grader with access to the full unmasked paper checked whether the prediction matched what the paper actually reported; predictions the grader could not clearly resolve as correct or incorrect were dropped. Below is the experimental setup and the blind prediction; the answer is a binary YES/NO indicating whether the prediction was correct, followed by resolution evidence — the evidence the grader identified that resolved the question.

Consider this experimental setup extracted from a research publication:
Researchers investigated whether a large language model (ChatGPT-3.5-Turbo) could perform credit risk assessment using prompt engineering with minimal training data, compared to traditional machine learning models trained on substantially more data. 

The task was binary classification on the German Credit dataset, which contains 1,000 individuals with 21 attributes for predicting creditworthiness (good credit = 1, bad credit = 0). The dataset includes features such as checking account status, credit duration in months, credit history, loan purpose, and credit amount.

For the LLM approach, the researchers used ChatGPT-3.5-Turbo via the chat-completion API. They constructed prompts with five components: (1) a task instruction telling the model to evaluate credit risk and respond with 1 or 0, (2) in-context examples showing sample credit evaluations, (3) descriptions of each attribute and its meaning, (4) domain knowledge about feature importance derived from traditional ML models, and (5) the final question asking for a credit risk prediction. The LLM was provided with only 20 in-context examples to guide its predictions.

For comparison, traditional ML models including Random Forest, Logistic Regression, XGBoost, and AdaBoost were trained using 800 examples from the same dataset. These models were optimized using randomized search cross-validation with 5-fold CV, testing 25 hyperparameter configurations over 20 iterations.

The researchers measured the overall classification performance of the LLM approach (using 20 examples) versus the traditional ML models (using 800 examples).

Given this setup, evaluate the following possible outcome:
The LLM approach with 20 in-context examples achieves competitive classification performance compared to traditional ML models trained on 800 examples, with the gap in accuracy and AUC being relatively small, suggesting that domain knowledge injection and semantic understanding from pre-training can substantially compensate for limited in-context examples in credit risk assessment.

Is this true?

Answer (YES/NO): NO